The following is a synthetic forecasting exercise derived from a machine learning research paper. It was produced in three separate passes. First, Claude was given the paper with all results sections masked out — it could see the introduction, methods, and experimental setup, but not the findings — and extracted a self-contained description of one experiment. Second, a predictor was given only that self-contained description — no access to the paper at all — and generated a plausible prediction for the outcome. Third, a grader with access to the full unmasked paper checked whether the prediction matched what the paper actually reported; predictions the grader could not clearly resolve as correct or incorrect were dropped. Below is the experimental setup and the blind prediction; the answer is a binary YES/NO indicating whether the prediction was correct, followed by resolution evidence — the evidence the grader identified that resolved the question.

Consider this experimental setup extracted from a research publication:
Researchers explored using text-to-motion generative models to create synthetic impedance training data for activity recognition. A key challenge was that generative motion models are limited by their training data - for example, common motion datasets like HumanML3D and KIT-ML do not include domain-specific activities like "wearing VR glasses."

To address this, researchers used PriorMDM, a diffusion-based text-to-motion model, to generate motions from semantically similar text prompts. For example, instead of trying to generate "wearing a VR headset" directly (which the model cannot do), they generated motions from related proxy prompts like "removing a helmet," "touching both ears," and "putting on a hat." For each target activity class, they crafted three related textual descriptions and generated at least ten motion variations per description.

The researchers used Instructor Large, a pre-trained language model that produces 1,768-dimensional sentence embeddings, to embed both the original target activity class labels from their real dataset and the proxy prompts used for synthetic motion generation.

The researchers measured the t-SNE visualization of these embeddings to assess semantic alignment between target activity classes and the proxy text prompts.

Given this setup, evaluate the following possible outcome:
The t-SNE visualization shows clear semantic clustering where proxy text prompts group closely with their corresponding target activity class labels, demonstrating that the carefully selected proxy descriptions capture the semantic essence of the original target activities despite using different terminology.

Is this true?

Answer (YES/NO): YES